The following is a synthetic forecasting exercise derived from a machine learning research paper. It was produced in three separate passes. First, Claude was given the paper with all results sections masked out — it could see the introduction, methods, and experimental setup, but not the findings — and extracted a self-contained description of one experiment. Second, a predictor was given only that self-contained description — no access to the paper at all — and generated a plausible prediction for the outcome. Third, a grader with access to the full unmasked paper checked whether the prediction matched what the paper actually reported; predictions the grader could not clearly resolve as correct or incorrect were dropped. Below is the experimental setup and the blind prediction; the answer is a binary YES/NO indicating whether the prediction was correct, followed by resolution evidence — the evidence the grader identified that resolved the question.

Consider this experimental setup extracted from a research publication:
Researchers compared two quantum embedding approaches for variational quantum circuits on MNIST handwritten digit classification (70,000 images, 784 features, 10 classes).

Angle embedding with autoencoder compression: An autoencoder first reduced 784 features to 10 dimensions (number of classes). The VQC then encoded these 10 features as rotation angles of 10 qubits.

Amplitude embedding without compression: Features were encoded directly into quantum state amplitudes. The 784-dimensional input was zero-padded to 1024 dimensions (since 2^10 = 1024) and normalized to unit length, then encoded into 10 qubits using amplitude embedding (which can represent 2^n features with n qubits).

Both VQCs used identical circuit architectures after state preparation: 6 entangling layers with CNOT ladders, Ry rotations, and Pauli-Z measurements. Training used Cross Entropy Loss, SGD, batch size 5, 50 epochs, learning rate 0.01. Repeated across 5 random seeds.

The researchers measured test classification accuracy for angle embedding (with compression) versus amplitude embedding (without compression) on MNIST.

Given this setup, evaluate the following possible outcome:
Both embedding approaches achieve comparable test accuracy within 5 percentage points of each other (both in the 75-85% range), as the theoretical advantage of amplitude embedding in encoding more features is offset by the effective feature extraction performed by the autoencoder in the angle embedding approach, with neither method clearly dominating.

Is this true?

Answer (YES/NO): NO